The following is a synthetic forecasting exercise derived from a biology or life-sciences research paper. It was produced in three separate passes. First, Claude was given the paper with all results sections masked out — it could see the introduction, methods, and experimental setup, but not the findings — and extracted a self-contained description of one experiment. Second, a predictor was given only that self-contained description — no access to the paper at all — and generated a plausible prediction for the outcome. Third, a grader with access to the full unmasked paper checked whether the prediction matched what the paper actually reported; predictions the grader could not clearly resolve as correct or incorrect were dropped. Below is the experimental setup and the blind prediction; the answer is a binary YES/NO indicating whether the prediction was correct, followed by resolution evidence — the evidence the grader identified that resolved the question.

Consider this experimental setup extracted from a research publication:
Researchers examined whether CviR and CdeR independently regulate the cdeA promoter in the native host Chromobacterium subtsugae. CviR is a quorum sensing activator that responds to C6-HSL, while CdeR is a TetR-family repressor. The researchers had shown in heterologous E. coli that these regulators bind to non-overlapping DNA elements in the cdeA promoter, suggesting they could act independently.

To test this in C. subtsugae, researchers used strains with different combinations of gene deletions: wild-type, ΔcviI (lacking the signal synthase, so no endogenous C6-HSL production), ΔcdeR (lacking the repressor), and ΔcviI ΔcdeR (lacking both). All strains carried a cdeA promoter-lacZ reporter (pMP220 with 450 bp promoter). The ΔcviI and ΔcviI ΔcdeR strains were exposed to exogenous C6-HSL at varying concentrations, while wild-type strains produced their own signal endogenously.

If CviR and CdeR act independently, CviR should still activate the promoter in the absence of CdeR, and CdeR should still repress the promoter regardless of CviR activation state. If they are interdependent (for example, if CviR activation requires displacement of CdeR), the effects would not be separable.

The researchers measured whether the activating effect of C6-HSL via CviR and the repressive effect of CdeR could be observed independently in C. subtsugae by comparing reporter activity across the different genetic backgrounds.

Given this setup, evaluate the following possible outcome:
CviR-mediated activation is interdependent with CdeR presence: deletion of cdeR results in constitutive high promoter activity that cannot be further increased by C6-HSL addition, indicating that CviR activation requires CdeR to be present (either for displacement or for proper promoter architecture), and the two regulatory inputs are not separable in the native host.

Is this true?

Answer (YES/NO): NO